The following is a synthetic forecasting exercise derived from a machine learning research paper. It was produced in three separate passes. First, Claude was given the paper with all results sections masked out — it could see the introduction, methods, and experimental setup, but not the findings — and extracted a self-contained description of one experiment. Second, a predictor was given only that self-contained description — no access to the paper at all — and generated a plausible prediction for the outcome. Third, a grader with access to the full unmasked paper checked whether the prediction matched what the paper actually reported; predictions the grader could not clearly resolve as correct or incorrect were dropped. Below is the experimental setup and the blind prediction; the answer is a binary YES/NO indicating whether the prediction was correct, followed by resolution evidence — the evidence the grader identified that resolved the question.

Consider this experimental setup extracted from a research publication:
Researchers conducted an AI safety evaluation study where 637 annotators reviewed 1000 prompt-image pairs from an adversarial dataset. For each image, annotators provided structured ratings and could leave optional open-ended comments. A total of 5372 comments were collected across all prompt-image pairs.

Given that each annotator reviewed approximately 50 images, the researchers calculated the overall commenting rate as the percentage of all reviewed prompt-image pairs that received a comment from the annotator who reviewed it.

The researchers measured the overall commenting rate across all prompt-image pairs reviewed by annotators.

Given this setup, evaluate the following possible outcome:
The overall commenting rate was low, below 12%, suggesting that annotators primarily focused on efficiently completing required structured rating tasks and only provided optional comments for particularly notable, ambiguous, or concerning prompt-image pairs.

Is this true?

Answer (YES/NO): NO